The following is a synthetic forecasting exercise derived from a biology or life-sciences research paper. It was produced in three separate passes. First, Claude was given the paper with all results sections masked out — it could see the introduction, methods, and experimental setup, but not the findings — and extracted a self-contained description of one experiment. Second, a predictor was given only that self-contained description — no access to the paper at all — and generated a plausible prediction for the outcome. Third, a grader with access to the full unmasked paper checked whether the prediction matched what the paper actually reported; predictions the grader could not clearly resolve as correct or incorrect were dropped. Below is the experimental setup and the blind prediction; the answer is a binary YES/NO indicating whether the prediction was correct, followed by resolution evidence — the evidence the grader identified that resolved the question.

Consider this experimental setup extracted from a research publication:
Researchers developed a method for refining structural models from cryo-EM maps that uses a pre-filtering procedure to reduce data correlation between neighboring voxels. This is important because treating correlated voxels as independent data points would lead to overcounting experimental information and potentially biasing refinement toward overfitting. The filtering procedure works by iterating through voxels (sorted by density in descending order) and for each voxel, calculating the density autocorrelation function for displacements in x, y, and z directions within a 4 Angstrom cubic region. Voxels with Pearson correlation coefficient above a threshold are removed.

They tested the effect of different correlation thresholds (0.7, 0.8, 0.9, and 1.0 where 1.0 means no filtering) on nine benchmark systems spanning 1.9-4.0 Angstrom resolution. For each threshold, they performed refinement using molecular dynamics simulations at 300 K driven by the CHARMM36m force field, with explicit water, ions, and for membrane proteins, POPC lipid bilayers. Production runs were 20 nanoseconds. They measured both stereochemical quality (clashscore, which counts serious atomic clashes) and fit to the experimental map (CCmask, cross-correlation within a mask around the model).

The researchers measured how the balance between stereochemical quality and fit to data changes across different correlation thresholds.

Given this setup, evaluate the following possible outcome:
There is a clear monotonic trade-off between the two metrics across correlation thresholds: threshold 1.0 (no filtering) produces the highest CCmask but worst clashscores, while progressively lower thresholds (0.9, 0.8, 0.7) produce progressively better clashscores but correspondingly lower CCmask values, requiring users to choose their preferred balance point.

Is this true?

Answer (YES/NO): YES